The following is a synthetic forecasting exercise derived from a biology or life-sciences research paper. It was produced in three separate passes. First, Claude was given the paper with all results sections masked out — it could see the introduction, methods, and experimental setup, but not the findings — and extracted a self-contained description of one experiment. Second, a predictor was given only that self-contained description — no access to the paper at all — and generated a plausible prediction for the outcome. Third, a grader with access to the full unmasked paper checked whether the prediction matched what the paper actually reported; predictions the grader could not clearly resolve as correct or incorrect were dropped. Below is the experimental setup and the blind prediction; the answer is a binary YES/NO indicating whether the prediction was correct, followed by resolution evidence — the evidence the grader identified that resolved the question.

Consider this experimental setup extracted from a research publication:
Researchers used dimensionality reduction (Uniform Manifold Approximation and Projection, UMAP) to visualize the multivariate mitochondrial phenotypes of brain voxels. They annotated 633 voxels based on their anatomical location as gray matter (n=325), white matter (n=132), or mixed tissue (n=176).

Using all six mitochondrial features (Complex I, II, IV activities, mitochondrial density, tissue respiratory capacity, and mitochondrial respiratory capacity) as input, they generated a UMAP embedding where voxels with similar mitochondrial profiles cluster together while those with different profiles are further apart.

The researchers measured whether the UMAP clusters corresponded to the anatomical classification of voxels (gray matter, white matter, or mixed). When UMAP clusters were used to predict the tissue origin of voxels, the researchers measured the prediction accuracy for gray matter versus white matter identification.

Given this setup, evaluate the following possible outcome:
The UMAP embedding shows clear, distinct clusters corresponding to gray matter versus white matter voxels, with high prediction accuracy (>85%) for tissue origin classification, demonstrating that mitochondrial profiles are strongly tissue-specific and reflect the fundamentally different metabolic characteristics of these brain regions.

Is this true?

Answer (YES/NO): NO